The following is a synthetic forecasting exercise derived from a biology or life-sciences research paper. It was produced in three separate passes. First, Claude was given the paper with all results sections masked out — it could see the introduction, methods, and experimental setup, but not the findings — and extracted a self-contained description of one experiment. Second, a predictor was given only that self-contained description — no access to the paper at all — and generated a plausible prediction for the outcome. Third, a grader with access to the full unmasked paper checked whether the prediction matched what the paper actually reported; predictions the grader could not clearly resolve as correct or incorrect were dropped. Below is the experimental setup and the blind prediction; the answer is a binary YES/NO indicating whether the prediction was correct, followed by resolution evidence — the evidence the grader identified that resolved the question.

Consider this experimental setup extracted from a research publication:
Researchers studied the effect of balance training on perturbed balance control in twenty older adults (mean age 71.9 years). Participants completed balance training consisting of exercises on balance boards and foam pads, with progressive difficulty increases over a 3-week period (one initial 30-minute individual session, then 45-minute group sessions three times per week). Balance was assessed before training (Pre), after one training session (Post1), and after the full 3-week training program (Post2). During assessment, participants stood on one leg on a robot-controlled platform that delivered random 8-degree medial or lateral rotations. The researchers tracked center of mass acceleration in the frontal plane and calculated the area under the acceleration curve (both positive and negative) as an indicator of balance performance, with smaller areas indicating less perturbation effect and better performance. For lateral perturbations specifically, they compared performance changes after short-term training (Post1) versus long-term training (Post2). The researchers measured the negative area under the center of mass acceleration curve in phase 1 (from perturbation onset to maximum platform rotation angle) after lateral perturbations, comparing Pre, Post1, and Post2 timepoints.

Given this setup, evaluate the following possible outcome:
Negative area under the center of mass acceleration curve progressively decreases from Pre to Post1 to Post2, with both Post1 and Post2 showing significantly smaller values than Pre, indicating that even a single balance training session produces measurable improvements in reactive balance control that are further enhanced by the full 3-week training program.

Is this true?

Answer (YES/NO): NO